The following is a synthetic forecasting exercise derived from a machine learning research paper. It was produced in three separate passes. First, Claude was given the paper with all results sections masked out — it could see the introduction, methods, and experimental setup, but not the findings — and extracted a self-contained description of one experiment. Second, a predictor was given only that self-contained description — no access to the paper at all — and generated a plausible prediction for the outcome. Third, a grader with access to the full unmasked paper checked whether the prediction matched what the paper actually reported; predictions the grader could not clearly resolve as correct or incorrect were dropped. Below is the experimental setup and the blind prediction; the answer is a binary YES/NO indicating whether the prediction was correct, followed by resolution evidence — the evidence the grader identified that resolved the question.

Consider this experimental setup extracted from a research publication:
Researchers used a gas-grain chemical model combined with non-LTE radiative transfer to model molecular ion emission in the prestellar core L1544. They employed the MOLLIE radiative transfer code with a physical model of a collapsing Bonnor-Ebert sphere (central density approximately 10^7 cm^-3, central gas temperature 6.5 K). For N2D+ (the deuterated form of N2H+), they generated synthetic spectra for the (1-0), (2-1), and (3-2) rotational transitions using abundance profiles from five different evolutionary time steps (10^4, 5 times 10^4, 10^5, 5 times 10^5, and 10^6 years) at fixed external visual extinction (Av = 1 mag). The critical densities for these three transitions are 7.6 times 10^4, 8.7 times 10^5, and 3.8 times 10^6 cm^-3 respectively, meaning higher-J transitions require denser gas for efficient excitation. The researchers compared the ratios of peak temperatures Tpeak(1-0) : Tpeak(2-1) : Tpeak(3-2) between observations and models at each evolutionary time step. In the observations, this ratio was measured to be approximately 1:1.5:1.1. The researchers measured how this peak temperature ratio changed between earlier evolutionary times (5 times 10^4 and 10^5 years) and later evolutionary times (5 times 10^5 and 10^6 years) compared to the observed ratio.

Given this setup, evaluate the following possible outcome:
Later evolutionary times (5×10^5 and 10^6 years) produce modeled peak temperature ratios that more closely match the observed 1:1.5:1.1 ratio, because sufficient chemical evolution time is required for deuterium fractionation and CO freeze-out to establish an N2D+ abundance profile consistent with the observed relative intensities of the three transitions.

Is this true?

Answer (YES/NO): YES